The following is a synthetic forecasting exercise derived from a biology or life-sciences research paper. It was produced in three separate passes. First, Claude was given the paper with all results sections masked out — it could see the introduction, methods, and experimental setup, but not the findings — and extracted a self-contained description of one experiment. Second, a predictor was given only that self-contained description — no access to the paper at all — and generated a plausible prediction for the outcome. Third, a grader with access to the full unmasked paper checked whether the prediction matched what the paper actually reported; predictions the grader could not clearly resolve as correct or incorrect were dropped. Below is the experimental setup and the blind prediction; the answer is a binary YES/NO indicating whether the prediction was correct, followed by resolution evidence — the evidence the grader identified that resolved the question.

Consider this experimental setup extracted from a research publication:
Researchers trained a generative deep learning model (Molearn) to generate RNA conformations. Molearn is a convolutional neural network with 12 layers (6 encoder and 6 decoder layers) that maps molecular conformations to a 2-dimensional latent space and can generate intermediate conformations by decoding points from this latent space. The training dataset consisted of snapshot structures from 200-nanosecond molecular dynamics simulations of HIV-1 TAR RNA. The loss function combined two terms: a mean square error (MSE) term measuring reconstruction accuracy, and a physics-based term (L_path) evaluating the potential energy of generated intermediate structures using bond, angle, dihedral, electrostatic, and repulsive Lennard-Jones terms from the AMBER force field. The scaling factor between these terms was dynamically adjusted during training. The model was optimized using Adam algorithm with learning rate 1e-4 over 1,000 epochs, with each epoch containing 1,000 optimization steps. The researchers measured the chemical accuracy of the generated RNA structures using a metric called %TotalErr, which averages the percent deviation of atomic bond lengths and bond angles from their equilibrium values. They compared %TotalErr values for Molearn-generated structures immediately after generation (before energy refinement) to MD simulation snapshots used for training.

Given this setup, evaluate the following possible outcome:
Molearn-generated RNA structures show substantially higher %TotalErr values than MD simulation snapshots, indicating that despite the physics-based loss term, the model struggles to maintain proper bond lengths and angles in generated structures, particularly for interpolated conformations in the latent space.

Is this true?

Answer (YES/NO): NO